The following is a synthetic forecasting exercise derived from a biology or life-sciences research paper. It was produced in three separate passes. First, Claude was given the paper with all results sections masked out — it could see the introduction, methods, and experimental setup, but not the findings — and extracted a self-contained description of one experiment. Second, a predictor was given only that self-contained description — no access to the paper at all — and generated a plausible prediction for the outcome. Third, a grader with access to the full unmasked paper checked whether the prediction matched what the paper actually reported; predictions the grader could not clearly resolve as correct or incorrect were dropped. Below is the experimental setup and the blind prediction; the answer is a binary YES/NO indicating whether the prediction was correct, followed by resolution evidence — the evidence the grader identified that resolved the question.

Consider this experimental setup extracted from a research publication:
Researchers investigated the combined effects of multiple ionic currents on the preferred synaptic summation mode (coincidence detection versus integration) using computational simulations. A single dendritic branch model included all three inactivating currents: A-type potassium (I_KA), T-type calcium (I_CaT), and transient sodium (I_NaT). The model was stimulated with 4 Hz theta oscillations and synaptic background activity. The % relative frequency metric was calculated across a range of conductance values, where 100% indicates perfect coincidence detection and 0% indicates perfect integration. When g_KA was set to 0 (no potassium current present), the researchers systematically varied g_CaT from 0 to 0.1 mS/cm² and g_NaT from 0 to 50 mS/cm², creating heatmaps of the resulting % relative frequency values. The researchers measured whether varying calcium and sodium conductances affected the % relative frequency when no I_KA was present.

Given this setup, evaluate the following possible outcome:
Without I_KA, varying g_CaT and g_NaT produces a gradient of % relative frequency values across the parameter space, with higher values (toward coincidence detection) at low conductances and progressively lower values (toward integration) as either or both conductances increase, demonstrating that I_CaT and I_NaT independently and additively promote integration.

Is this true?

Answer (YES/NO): NO